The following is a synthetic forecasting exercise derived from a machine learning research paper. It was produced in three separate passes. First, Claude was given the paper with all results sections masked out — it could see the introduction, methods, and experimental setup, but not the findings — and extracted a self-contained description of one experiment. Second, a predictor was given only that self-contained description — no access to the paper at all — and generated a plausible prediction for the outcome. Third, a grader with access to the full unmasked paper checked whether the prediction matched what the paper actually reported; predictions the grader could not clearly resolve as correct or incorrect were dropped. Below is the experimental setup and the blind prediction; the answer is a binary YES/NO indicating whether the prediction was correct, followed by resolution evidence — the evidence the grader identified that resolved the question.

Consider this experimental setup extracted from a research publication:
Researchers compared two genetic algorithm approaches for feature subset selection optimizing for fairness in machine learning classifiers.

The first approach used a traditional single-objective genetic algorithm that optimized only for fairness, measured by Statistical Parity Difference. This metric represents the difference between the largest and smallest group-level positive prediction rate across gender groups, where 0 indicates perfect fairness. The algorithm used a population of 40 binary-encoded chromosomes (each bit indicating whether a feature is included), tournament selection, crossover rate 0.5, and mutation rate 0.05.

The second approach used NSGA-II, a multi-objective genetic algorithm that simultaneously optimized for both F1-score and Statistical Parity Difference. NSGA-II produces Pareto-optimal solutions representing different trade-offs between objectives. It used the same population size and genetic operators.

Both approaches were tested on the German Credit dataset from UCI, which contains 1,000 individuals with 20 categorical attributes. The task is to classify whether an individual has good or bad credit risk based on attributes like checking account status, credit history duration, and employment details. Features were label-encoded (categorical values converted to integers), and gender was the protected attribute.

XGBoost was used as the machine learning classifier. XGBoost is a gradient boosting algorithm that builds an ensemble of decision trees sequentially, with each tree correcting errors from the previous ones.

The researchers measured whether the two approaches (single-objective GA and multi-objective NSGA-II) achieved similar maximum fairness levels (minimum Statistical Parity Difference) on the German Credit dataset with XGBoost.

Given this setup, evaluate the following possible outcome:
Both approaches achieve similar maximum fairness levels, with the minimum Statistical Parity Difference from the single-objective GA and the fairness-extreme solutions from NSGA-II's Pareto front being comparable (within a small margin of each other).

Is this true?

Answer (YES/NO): NO